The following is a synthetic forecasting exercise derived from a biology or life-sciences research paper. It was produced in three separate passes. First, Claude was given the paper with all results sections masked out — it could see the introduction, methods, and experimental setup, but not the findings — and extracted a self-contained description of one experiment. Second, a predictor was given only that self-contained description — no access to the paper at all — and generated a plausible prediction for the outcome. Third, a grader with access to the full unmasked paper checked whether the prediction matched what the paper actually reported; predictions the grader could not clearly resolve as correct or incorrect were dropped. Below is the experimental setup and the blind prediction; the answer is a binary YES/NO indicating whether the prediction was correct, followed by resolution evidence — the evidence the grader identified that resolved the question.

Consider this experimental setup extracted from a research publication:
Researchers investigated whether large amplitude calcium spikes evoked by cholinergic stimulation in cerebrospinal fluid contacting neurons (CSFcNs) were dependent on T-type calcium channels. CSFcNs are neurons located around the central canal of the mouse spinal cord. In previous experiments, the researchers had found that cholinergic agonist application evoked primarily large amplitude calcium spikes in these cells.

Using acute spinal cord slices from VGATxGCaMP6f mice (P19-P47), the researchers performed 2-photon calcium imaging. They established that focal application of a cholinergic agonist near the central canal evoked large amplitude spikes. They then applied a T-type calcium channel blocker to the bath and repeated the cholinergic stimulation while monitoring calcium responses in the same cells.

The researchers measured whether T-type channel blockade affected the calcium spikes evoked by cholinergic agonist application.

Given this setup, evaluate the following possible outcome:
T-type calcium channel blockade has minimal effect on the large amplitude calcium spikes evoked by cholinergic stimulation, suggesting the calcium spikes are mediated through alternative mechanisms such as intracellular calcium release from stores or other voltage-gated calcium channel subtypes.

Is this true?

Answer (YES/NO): YES